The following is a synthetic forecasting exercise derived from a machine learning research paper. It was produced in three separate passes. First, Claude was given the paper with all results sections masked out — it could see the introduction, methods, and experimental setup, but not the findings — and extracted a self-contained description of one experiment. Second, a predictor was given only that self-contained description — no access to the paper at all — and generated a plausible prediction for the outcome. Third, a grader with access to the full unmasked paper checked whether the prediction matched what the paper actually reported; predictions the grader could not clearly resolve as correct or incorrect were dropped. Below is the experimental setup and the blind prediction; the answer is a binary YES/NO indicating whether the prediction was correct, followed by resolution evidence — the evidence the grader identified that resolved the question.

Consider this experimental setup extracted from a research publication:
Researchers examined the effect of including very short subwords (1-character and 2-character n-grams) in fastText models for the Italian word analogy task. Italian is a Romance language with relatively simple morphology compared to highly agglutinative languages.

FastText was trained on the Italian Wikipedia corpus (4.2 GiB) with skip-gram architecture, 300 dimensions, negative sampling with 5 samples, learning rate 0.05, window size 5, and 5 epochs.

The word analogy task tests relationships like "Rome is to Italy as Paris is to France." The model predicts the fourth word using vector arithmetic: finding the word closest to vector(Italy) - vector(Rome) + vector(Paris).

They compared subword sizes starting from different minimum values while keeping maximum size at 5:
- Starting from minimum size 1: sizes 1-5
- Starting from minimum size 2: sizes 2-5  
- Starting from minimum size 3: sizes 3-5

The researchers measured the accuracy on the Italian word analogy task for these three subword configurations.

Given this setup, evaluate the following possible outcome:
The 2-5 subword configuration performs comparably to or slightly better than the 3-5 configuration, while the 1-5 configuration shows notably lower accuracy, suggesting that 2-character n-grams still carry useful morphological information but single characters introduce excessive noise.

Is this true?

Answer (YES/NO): NO